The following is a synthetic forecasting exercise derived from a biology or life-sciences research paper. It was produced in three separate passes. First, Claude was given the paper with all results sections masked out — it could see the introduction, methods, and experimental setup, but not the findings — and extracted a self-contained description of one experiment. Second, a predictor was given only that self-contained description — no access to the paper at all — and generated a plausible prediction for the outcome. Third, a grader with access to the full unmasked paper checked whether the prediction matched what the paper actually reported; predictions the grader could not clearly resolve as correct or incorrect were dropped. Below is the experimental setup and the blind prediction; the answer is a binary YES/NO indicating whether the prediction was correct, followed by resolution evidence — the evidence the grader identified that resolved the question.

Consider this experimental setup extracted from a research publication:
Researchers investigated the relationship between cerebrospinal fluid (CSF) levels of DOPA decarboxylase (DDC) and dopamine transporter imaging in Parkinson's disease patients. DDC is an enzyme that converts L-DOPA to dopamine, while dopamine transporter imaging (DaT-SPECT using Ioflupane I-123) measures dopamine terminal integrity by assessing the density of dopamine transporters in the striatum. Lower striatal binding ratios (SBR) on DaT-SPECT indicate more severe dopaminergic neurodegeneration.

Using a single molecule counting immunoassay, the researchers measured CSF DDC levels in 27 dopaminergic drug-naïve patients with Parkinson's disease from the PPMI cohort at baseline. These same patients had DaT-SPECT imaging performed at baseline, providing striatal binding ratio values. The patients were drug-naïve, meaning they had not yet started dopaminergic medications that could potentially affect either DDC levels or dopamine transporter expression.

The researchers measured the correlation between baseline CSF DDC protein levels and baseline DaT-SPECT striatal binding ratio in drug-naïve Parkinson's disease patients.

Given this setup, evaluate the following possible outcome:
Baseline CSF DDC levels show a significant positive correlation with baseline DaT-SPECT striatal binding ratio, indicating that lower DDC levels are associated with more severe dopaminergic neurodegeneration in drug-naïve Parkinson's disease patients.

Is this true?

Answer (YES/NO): NO